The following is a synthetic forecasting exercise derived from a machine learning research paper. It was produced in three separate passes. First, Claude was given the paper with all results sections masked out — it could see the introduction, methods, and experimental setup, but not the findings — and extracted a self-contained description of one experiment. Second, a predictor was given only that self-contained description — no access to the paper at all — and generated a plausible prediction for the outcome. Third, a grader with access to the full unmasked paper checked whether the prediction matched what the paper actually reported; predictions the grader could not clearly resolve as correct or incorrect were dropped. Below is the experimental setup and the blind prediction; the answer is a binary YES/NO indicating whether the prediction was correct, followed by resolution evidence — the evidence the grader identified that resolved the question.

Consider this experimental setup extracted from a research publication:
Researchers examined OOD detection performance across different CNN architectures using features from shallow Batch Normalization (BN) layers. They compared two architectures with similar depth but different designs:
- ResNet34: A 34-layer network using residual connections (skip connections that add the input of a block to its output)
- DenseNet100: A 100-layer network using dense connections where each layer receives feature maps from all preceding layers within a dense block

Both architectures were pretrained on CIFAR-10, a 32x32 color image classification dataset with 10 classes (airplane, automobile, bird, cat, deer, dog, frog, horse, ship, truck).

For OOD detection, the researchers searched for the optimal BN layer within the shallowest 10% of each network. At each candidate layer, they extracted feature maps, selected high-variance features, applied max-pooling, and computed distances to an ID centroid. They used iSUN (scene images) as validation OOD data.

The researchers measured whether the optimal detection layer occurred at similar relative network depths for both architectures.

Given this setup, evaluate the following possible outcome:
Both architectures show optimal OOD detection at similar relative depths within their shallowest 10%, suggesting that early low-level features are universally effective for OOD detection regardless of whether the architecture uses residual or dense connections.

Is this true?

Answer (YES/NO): NO